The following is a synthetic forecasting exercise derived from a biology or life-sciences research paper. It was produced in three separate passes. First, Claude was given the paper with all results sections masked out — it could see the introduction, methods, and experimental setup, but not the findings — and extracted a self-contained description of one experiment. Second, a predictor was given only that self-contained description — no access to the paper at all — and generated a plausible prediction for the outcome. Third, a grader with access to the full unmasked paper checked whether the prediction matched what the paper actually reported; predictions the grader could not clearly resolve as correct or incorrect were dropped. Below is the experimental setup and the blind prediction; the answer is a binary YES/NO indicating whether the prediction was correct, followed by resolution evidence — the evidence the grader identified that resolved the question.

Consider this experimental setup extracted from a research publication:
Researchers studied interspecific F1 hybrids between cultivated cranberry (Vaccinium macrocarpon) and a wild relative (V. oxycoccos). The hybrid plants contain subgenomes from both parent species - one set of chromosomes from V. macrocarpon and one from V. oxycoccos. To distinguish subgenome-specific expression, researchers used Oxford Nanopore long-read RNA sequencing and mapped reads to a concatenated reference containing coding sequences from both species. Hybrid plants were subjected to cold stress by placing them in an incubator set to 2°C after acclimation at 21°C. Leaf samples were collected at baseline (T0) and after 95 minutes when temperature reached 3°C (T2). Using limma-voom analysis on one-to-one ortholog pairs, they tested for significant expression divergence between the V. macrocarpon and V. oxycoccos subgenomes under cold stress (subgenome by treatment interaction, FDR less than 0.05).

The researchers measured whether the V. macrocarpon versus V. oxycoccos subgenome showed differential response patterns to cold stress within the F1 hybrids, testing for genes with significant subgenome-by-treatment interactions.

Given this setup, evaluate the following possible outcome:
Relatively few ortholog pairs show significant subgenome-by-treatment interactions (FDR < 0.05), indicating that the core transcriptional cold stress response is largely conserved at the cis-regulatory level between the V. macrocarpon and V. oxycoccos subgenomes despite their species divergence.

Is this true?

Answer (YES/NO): YES